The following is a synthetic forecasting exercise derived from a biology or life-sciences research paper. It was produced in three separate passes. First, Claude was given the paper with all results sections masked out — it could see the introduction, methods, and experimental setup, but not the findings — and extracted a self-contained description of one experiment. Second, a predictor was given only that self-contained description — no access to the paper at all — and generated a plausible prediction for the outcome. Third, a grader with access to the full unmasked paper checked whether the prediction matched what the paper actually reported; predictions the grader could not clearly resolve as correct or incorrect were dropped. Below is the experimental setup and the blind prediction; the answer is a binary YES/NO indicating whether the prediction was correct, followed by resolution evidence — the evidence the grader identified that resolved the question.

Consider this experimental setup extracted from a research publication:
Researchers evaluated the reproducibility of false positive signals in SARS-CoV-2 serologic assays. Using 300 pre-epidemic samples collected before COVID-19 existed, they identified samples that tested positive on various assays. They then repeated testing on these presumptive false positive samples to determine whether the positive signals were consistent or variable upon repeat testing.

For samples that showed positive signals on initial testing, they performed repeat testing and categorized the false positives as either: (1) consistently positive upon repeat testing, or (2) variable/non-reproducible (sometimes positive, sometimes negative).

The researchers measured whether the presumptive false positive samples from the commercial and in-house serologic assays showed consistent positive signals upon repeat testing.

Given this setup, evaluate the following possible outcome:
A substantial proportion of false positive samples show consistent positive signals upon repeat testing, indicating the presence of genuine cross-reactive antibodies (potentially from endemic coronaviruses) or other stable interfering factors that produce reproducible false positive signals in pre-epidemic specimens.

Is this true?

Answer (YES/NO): YES